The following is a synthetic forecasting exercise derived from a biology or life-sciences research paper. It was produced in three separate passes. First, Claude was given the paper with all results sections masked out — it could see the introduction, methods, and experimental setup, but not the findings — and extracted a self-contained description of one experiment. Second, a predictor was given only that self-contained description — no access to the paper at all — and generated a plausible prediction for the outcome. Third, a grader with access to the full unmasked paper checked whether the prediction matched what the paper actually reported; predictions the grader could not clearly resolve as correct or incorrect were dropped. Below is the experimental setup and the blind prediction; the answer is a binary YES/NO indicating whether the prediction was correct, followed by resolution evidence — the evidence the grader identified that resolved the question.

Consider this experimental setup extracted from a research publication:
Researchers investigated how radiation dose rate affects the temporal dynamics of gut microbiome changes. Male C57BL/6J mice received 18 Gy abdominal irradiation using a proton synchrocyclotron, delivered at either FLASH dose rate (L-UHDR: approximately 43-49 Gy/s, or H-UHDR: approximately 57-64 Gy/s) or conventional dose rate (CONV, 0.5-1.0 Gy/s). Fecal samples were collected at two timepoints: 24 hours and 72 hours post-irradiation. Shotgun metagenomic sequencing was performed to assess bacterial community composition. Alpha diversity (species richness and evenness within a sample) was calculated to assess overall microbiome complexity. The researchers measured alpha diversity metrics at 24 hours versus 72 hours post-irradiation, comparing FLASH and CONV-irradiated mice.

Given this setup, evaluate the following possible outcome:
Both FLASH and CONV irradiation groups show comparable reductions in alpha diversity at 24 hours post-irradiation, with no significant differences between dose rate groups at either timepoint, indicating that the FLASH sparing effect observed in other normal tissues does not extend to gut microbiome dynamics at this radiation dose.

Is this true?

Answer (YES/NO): NO